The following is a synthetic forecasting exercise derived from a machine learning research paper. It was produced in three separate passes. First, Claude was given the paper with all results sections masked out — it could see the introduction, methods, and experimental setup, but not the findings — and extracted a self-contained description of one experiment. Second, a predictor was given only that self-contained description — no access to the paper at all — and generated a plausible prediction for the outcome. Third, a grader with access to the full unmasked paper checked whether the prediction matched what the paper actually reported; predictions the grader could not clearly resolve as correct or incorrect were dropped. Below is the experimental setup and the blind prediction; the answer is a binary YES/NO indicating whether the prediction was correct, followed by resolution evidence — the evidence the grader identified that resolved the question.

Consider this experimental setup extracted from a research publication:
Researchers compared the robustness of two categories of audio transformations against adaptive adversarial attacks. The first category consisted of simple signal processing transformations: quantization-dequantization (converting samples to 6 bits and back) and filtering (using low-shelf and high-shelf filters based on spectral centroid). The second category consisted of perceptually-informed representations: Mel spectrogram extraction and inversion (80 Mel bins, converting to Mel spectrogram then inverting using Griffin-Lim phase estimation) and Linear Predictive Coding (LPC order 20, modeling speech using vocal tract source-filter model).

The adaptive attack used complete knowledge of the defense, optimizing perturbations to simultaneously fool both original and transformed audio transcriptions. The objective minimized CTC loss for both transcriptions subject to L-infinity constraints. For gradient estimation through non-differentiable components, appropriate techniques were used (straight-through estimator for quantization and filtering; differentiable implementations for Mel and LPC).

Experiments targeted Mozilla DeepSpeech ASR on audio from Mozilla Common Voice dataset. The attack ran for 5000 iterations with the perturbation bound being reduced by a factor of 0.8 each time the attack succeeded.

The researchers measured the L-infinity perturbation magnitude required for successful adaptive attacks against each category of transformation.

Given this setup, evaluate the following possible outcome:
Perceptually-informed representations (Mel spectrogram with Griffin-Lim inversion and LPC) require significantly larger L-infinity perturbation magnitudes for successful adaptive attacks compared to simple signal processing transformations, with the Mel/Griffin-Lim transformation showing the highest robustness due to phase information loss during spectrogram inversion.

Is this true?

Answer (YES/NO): YES